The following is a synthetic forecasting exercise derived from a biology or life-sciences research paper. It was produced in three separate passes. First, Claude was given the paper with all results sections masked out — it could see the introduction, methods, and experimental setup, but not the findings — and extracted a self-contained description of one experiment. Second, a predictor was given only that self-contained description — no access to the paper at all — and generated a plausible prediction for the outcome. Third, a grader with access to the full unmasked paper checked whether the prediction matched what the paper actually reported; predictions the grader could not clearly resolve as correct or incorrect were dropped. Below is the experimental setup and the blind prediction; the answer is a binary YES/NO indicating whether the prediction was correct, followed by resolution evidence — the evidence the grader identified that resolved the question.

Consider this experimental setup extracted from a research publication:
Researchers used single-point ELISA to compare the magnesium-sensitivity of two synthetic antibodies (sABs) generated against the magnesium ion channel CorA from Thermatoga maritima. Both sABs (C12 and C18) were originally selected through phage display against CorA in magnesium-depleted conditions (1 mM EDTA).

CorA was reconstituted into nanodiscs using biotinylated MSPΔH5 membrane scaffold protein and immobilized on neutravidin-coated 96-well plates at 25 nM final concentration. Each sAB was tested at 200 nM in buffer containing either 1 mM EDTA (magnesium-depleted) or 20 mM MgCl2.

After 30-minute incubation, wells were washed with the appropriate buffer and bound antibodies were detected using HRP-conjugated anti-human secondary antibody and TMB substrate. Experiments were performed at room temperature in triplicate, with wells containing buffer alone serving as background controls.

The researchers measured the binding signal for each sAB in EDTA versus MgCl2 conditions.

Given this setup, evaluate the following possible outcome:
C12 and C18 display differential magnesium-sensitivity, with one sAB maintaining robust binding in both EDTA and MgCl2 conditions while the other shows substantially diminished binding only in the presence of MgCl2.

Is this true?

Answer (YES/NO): YES